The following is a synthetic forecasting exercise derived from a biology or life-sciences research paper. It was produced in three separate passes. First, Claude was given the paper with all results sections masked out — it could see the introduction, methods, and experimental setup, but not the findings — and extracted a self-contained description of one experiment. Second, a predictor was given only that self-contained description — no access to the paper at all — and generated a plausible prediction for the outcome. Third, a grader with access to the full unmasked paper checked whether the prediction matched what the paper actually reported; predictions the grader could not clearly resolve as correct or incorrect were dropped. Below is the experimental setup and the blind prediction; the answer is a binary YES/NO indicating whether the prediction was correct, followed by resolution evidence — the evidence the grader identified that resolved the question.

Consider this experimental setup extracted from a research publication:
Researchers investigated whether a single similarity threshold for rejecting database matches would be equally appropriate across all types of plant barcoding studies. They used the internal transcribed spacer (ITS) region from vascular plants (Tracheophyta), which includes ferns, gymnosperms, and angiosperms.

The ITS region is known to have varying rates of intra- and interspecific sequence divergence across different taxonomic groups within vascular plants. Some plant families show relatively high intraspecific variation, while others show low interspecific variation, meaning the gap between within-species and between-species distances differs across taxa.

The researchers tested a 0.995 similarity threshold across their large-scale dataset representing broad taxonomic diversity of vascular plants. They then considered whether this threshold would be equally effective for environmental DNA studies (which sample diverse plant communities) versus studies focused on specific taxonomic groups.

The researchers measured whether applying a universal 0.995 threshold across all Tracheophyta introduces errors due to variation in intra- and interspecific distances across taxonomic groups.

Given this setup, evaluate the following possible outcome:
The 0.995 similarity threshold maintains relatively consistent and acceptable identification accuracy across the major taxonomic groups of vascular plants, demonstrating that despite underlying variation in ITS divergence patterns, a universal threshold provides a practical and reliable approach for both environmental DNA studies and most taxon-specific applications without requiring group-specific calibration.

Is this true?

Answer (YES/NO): NO